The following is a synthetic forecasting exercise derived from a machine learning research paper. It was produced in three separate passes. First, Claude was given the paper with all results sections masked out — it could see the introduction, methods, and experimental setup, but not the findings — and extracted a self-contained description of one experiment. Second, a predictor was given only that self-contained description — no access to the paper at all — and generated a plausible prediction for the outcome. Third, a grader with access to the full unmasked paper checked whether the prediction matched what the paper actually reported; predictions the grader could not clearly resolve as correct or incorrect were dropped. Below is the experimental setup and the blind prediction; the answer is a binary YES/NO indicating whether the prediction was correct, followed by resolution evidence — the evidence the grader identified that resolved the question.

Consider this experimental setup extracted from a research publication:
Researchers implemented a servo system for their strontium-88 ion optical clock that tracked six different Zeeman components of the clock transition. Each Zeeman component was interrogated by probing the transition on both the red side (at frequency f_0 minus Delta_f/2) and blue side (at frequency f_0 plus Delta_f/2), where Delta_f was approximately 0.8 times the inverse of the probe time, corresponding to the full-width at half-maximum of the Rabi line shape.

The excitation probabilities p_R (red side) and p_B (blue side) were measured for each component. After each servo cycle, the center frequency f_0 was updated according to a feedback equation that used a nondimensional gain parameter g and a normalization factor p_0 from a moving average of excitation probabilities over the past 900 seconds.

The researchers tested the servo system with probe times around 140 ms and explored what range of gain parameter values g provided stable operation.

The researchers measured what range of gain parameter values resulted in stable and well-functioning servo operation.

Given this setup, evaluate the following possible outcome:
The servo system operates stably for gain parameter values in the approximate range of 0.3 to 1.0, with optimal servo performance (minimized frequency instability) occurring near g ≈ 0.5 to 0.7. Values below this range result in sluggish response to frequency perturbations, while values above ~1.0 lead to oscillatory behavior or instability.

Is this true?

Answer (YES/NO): NO